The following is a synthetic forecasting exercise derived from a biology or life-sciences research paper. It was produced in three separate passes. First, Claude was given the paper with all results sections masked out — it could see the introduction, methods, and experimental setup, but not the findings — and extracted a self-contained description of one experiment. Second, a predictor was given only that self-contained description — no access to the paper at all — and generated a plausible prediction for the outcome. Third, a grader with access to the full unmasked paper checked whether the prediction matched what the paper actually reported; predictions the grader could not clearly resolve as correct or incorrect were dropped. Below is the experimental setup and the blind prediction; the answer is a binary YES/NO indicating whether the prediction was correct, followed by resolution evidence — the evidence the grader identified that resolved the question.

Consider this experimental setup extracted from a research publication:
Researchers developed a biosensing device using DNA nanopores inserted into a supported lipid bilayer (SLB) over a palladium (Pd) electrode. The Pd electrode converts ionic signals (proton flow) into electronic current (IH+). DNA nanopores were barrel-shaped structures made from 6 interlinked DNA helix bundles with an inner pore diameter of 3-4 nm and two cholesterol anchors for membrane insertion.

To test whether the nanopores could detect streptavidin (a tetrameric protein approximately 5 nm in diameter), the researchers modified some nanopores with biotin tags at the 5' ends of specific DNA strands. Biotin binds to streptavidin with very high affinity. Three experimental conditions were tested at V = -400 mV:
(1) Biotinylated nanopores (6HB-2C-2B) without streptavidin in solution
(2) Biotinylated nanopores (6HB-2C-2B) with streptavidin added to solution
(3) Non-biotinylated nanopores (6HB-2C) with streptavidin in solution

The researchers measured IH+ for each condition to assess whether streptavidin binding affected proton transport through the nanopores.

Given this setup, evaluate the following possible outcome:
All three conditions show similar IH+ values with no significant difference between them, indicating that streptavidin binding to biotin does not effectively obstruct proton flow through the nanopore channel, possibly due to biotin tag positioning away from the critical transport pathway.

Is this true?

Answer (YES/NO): NO